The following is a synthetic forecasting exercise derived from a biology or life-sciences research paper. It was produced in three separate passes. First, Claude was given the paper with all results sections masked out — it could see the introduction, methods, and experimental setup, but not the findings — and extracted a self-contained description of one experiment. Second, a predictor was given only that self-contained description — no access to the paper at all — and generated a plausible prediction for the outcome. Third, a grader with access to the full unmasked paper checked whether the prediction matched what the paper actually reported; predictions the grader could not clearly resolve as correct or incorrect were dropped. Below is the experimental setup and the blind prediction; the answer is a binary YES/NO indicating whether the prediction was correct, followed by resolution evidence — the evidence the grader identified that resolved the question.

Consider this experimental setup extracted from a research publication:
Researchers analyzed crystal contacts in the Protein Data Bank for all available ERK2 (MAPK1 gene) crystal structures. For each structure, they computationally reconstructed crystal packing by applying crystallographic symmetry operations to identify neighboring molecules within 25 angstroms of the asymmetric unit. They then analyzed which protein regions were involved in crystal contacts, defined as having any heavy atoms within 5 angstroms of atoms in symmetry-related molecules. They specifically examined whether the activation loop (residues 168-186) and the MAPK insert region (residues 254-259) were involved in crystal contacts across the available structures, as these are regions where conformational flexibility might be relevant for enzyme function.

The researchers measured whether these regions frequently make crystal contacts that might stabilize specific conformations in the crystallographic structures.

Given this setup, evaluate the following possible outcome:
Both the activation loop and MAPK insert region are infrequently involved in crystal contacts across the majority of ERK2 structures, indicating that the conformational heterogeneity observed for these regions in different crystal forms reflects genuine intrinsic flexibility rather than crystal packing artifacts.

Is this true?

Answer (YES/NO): NO